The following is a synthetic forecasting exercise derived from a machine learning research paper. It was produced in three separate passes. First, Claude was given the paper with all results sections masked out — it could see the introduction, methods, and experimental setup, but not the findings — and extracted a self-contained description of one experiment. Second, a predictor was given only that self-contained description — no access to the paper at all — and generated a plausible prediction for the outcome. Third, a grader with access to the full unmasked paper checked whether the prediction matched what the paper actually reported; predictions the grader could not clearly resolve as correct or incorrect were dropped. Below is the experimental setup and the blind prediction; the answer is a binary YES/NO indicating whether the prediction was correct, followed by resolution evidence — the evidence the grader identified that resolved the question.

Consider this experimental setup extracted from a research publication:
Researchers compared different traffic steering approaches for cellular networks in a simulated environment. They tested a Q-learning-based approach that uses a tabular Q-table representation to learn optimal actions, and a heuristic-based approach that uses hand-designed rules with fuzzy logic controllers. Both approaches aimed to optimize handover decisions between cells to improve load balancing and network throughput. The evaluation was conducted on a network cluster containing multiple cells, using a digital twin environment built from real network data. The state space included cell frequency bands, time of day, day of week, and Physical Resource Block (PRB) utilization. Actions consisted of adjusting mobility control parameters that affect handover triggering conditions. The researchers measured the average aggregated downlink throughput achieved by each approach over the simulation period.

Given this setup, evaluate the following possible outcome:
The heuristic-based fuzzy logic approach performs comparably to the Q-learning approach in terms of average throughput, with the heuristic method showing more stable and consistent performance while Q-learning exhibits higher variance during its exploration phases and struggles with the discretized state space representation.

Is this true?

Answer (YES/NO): NO